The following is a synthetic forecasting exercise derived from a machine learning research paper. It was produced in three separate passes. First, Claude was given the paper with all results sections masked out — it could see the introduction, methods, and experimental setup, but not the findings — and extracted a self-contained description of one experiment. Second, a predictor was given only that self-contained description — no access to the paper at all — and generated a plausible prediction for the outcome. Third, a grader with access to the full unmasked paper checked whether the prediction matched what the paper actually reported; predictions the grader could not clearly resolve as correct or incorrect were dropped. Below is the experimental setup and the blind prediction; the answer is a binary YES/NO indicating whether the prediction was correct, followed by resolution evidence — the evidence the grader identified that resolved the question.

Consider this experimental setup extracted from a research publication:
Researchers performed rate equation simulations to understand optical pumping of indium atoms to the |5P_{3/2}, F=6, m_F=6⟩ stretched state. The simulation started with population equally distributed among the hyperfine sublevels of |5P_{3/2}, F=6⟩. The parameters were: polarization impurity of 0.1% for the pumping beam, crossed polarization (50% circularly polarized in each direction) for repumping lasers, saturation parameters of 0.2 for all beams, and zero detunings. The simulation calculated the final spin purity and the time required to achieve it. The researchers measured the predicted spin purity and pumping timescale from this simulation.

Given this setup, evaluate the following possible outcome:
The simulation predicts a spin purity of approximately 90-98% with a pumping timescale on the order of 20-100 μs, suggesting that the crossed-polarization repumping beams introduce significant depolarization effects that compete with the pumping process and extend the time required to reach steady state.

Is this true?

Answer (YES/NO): NO